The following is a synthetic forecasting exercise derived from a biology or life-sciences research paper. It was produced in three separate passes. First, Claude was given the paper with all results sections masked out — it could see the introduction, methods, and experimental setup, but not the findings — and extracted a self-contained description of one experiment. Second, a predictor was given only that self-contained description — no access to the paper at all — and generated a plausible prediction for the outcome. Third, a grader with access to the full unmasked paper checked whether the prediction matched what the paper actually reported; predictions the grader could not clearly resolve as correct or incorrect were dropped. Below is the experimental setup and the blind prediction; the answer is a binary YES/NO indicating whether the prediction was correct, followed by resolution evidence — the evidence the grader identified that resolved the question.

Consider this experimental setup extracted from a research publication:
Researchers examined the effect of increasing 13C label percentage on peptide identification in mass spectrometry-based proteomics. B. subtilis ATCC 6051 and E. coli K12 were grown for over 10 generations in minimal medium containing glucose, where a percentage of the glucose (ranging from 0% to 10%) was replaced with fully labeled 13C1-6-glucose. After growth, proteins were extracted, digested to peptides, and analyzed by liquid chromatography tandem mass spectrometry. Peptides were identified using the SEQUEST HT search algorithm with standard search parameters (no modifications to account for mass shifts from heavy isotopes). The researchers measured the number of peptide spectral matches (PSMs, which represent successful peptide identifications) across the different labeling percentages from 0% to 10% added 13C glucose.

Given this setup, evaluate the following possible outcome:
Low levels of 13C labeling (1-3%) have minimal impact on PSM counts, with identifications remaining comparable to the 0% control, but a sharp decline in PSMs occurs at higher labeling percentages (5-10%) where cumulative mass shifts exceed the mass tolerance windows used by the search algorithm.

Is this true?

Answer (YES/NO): NO